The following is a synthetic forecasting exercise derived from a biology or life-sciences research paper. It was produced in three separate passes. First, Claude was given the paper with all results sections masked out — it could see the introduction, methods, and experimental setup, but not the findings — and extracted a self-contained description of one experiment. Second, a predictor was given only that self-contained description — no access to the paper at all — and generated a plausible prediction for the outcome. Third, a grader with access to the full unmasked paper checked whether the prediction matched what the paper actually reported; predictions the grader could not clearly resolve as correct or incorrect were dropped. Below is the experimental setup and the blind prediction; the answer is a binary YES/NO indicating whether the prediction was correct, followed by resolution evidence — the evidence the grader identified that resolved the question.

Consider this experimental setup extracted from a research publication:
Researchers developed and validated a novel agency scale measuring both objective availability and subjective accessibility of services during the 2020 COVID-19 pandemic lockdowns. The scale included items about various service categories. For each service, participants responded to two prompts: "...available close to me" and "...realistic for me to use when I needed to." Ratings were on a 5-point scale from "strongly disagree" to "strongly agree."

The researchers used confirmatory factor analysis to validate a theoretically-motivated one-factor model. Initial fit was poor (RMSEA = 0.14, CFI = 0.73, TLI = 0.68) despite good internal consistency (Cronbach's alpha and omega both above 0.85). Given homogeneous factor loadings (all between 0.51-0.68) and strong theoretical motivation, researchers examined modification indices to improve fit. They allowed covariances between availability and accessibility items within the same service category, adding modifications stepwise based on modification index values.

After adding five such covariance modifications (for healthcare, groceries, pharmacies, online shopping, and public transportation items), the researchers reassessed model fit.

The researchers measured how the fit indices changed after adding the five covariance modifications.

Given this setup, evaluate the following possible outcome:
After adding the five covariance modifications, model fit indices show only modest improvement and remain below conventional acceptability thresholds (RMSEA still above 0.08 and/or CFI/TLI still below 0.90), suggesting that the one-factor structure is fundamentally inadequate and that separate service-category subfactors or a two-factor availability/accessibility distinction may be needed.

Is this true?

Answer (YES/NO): NO